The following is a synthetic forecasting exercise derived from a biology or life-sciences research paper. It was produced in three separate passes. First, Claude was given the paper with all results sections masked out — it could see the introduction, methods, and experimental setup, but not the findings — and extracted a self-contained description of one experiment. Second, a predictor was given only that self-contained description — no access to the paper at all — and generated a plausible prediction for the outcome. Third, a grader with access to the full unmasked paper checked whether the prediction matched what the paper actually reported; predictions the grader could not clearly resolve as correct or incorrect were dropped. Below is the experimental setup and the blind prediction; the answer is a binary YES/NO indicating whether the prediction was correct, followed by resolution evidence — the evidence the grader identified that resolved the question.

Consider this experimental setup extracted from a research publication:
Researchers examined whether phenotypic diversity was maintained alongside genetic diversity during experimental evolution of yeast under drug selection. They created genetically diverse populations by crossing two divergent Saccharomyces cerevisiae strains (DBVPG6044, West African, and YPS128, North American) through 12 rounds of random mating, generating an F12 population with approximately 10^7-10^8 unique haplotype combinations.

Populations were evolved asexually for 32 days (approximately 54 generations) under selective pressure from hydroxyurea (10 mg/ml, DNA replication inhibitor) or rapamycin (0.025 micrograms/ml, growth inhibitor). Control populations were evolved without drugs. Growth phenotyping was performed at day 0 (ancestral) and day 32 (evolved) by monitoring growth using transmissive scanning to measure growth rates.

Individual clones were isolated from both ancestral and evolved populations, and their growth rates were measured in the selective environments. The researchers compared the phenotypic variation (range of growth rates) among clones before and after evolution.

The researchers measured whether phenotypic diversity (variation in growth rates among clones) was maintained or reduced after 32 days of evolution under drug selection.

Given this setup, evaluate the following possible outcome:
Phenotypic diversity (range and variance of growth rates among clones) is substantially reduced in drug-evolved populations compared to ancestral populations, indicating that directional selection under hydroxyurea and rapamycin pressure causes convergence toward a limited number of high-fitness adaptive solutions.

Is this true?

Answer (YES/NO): NO